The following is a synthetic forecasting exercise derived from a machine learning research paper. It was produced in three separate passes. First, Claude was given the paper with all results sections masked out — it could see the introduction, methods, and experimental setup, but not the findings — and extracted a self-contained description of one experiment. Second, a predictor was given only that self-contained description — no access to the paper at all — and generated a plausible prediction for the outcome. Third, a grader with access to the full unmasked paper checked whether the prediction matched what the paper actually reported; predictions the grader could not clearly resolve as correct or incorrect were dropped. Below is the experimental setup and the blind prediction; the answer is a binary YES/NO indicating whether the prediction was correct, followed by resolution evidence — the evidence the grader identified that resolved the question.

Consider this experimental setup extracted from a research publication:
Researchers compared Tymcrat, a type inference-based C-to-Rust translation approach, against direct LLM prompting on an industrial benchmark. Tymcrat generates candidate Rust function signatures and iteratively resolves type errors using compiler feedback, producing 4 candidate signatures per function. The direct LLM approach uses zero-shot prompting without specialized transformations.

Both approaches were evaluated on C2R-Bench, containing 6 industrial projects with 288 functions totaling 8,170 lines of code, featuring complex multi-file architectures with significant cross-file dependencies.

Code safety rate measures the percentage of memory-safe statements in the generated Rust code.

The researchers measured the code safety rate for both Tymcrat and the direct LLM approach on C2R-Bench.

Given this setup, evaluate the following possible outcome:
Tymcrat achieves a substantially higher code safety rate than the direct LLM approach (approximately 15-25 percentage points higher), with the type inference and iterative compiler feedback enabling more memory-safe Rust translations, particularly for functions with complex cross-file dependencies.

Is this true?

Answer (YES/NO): NO